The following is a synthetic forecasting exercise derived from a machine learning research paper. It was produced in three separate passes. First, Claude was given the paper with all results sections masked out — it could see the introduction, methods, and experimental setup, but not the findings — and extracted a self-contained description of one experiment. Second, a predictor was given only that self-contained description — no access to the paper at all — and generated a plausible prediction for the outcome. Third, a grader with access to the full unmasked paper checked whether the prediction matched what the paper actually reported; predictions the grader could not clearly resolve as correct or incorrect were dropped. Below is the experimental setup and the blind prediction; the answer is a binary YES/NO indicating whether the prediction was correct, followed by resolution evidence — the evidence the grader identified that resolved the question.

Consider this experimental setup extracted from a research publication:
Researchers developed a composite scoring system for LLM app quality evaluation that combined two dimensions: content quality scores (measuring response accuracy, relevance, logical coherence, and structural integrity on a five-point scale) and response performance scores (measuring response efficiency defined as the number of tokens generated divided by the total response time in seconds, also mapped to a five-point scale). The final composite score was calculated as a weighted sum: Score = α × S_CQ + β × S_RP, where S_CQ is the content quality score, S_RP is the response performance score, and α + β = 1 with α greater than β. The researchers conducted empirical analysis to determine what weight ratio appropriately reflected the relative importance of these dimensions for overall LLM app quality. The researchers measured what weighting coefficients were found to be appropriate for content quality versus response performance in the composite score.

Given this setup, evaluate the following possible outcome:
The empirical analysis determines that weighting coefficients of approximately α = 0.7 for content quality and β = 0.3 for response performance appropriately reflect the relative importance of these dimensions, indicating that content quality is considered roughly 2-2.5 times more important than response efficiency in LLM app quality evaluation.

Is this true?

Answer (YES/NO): NO